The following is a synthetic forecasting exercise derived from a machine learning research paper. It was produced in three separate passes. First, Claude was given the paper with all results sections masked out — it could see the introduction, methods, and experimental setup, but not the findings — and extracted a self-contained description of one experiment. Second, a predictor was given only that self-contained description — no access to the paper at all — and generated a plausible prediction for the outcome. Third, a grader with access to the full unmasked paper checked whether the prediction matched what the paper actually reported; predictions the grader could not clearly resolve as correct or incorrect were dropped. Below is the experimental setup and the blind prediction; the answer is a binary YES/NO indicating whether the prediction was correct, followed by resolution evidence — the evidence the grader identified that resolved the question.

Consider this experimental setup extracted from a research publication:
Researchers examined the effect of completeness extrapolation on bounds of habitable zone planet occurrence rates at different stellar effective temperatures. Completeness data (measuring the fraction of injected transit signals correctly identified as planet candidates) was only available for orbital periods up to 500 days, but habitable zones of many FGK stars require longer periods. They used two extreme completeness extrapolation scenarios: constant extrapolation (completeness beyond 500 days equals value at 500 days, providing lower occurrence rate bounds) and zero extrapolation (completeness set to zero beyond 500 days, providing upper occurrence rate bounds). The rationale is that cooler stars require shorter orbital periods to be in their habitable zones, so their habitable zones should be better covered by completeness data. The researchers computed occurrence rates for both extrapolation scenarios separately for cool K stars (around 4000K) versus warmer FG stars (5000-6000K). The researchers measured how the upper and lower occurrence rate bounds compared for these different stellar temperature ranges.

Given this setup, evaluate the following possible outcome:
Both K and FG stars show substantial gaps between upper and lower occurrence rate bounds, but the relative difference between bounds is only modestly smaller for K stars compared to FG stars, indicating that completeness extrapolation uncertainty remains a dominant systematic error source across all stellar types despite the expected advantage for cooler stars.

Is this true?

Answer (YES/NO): NO